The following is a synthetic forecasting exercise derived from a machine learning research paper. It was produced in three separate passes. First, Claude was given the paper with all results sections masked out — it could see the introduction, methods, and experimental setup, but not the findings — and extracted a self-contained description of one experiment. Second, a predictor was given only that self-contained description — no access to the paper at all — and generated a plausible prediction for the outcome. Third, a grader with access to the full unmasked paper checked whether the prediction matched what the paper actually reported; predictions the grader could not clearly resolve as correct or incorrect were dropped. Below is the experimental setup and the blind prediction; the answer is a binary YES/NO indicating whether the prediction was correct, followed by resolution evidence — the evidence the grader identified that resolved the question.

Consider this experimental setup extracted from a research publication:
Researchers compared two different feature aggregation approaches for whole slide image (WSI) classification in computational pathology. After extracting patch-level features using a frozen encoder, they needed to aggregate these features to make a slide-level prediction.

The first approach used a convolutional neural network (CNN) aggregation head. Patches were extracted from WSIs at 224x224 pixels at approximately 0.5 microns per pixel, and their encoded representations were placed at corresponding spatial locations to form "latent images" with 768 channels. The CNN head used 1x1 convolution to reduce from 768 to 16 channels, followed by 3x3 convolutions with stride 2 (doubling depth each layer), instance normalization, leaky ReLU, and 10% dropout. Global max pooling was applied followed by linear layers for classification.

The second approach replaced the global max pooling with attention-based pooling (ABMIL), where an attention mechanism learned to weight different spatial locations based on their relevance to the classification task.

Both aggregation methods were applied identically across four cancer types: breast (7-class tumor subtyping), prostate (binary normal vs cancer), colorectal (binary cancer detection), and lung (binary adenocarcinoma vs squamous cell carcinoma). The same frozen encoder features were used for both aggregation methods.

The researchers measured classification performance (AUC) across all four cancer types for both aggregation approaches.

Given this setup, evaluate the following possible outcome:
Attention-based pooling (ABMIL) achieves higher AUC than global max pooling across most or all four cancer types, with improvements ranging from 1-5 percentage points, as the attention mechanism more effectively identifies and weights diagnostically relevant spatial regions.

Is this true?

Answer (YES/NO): NO